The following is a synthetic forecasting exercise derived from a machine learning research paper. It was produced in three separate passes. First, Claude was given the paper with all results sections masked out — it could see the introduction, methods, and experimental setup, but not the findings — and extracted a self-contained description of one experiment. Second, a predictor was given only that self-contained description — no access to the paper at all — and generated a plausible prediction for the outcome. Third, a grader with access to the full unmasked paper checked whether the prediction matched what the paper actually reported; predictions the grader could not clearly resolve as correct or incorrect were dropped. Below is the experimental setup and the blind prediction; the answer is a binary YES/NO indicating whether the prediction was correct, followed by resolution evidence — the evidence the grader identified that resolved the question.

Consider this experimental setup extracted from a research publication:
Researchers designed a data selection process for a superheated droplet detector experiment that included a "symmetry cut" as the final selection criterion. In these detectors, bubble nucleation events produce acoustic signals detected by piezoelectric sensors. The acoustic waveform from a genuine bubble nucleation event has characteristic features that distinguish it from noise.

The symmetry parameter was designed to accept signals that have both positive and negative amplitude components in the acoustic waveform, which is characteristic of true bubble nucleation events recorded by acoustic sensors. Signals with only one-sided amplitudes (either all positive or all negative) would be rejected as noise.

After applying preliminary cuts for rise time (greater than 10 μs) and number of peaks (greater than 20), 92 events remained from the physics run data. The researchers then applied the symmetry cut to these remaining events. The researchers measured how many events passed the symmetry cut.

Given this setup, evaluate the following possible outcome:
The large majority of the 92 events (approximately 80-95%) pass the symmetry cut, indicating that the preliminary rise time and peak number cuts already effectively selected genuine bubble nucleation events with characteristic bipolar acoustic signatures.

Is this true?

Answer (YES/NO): YES